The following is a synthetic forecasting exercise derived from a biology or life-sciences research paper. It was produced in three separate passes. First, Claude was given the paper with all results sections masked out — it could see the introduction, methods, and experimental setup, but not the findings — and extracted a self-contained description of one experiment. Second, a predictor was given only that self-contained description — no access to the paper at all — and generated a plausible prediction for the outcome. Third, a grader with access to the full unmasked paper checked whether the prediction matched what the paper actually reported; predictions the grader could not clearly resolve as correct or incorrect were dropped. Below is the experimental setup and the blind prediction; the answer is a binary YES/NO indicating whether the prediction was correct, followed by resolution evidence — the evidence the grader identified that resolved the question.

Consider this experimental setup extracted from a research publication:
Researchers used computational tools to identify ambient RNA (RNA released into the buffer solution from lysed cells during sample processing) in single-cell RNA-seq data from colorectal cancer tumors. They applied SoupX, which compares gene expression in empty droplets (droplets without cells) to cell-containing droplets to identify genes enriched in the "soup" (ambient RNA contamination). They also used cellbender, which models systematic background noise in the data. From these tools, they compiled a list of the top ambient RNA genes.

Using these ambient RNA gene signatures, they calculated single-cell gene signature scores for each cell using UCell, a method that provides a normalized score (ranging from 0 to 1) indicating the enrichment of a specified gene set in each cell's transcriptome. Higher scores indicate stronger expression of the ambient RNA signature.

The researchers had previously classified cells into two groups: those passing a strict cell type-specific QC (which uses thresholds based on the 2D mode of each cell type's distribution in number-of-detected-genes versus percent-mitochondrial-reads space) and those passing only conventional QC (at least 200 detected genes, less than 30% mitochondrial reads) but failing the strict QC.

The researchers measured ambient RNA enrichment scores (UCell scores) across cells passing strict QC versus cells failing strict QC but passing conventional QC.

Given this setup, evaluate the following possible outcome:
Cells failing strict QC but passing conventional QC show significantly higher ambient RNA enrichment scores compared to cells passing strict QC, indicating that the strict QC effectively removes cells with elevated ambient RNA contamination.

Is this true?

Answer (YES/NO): YES